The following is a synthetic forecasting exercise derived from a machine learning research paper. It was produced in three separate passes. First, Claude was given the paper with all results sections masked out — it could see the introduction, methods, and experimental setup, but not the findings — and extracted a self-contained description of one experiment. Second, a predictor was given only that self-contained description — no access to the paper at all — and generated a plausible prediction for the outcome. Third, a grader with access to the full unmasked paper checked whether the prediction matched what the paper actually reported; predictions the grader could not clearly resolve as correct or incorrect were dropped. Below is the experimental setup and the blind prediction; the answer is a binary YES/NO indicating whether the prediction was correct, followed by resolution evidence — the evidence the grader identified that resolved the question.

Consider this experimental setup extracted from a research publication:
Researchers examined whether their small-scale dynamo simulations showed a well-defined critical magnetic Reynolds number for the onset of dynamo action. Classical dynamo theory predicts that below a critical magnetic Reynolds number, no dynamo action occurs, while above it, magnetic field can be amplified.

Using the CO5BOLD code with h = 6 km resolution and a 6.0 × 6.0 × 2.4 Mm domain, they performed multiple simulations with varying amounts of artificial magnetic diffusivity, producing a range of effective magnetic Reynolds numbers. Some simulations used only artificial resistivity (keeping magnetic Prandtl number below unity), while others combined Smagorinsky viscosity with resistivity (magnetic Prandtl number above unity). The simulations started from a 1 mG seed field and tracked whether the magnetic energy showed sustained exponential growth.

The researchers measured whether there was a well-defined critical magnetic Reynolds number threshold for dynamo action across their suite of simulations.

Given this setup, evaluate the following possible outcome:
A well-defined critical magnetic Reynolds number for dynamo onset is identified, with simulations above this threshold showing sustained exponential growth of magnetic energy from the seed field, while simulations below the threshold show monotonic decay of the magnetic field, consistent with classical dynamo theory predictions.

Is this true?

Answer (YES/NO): NO